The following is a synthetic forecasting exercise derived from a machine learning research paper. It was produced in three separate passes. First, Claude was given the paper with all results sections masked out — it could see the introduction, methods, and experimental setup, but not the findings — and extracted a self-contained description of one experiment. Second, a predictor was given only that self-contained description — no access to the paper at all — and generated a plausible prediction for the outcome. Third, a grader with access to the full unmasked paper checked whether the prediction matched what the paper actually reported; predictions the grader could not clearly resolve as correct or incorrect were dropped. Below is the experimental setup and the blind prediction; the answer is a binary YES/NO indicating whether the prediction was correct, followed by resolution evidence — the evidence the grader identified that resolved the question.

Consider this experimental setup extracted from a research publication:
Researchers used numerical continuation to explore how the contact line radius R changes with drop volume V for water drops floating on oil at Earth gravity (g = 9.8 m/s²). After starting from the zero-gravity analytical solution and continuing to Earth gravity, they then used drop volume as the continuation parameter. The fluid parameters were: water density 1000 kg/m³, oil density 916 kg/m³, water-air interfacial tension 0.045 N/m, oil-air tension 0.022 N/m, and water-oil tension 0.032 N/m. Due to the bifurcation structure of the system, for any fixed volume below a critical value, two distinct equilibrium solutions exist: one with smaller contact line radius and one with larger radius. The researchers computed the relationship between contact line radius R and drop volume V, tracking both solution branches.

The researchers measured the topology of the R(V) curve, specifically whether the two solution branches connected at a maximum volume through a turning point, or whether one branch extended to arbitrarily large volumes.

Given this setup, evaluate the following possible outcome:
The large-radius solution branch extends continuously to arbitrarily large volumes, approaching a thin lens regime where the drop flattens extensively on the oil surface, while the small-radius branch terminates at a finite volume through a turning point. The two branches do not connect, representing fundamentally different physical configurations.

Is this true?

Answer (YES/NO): NO